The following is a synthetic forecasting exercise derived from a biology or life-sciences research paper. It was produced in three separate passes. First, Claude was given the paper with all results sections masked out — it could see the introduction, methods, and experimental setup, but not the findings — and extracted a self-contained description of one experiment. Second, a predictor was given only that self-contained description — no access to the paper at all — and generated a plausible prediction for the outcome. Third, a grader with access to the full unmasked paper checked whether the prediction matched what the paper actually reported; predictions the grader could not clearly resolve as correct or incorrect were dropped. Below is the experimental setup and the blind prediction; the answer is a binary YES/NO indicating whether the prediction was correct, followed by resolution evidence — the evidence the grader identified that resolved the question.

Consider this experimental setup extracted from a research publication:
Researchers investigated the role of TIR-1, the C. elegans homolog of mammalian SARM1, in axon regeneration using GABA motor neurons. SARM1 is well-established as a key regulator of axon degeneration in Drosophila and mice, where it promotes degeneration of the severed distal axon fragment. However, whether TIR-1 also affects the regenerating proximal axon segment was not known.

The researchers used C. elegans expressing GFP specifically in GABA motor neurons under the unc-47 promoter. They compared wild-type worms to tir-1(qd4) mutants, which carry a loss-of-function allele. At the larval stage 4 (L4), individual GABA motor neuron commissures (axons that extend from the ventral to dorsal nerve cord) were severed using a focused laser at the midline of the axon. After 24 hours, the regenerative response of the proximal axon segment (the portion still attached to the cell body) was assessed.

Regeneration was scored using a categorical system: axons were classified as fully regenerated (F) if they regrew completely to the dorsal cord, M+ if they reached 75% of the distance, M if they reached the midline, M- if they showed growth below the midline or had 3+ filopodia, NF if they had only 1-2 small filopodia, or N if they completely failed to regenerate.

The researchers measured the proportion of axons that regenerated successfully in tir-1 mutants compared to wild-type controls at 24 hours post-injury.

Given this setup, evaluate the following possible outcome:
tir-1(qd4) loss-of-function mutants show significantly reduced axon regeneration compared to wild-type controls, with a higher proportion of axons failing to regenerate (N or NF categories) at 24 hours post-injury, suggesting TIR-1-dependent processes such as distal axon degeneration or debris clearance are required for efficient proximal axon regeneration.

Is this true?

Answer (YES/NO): NO